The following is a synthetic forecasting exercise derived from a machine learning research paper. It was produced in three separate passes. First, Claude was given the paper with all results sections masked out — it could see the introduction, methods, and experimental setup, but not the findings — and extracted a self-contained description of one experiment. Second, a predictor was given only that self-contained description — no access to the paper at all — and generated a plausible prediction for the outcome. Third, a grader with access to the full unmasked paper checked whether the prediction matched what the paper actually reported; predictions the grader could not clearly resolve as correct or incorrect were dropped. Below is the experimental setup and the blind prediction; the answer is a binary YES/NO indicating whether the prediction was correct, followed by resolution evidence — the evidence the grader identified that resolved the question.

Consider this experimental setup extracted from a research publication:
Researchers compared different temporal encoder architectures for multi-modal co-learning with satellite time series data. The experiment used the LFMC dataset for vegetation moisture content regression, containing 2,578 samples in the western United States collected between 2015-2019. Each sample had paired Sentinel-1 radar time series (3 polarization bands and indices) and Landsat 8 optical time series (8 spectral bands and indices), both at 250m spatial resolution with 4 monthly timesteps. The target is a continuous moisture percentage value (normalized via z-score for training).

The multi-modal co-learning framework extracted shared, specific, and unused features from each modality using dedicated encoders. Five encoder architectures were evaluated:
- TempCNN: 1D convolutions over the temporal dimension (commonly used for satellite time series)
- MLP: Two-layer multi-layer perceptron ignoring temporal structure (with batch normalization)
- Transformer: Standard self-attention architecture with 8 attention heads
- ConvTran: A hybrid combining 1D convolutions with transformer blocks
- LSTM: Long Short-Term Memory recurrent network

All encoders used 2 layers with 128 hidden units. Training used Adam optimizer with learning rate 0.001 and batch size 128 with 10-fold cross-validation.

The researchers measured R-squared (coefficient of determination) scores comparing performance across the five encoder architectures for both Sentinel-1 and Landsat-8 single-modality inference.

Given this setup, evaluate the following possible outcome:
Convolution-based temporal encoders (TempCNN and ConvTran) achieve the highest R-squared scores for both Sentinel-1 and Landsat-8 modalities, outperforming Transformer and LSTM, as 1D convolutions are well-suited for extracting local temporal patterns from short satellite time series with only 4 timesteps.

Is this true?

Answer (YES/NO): YES